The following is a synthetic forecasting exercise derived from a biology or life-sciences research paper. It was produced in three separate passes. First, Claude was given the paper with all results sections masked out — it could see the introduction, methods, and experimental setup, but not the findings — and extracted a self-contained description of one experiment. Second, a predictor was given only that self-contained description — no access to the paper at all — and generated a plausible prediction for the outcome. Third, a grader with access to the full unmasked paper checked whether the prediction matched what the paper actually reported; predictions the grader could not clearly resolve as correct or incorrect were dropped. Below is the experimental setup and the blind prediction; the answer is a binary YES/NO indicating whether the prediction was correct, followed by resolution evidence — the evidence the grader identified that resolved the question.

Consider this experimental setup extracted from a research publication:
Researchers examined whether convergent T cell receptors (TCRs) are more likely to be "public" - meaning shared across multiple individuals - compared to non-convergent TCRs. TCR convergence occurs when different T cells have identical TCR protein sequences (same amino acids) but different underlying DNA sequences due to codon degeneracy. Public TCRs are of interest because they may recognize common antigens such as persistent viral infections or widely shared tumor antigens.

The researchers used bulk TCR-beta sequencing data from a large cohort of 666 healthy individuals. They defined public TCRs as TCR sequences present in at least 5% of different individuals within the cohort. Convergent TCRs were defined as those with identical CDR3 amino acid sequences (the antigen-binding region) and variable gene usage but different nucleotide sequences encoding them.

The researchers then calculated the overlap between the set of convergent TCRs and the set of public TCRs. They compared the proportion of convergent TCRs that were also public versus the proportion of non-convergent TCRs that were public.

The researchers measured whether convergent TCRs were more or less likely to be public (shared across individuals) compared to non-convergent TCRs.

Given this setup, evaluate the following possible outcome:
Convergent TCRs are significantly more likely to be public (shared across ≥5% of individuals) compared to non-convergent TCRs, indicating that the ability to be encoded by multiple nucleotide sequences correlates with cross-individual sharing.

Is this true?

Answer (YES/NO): NO